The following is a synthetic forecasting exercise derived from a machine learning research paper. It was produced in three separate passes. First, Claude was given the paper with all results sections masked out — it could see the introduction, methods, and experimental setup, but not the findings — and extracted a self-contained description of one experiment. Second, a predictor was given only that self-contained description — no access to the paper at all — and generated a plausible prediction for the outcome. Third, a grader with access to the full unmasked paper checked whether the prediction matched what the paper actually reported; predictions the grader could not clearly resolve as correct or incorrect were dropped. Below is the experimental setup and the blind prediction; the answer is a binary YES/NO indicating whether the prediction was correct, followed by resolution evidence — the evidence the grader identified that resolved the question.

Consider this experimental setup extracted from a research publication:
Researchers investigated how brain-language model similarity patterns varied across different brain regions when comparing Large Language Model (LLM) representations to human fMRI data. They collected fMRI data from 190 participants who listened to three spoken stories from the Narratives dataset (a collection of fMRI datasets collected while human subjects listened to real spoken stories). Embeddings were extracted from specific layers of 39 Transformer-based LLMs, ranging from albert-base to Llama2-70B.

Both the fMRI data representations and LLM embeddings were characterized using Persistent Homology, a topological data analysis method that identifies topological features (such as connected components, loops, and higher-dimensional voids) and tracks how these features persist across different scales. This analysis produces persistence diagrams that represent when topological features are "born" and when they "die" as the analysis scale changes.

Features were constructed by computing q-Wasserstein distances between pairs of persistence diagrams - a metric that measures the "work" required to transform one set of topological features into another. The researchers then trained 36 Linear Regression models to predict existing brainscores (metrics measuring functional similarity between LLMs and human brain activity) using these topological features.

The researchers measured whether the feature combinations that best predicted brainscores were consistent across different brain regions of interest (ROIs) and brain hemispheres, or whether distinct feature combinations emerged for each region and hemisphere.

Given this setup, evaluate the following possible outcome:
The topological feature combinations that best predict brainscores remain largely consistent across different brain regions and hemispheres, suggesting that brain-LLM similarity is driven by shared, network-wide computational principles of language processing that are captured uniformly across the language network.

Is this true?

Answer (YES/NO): NO